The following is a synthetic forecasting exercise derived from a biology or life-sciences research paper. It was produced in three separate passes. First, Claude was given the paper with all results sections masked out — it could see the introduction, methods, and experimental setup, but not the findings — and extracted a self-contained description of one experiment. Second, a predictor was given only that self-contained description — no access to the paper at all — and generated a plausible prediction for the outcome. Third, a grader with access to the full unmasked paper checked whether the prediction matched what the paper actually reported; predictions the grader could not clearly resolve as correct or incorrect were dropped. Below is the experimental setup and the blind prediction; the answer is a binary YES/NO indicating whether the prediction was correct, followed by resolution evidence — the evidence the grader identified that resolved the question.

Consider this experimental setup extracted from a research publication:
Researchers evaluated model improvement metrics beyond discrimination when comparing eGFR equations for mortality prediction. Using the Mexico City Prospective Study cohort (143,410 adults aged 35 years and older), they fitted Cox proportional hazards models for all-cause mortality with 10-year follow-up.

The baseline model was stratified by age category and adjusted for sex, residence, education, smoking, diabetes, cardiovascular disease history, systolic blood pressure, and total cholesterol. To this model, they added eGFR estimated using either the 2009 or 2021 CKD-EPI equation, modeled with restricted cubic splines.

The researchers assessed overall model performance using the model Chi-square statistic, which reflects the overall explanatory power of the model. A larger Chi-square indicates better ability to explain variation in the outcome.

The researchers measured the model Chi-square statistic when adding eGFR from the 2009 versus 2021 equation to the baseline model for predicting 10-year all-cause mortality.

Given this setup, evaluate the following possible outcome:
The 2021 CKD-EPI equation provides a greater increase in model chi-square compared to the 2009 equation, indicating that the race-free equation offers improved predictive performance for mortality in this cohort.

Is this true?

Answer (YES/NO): NO